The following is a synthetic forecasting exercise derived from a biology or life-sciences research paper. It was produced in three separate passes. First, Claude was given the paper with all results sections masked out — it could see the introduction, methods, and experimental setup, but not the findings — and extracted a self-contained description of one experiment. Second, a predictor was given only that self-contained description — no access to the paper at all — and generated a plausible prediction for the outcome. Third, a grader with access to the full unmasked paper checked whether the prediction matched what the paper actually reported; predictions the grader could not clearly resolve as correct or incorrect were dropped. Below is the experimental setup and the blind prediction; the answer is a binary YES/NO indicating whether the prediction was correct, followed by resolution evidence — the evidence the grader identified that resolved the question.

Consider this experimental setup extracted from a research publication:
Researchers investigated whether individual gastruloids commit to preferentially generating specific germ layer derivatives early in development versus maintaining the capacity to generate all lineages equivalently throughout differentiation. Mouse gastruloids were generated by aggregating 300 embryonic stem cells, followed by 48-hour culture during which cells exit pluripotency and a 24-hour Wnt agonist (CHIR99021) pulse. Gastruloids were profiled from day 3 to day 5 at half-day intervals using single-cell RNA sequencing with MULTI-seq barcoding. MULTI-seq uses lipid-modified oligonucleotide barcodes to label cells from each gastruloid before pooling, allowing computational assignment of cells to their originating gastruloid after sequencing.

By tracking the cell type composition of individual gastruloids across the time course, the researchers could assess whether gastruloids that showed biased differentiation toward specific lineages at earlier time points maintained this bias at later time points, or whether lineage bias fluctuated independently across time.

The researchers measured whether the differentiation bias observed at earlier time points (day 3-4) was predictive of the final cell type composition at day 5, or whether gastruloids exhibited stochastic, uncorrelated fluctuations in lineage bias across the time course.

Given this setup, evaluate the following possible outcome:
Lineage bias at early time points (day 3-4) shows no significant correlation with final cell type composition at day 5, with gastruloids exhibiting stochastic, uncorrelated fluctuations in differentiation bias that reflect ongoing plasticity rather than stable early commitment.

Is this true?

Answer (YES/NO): NO